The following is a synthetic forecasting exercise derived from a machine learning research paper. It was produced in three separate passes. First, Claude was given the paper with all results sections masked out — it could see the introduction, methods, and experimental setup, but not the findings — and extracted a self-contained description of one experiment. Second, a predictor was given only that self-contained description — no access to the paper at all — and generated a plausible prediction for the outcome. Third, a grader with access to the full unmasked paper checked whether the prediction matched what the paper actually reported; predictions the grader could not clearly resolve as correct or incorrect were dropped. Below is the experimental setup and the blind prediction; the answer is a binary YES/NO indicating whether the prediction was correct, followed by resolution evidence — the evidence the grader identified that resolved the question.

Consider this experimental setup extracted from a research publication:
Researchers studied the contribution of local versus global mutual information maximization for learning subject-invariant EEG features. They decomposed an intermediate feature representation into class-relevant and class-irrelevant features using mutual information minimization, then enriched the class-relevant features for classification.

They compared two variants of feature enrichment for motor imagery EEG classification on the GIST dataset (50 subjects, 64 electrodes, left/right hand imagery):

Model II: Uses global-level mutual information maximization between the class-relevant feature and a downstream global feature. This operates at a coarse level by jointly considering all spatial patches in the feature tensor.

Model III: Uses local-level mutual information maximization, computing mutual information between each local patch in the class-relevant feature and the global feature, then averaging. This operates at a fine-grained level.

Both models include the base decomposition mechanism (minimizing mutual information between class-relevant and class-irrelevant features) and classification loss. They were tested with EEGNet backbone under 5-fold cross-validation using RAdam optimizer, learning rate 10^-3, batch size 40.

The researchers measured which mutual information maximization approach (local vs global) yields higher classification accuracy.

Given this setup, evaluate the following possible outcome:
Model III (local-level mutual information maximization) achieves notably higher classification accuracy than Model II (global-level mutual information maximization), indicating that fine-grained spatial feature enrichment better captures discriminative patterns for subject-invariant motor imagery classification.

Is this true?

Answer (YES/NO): NO